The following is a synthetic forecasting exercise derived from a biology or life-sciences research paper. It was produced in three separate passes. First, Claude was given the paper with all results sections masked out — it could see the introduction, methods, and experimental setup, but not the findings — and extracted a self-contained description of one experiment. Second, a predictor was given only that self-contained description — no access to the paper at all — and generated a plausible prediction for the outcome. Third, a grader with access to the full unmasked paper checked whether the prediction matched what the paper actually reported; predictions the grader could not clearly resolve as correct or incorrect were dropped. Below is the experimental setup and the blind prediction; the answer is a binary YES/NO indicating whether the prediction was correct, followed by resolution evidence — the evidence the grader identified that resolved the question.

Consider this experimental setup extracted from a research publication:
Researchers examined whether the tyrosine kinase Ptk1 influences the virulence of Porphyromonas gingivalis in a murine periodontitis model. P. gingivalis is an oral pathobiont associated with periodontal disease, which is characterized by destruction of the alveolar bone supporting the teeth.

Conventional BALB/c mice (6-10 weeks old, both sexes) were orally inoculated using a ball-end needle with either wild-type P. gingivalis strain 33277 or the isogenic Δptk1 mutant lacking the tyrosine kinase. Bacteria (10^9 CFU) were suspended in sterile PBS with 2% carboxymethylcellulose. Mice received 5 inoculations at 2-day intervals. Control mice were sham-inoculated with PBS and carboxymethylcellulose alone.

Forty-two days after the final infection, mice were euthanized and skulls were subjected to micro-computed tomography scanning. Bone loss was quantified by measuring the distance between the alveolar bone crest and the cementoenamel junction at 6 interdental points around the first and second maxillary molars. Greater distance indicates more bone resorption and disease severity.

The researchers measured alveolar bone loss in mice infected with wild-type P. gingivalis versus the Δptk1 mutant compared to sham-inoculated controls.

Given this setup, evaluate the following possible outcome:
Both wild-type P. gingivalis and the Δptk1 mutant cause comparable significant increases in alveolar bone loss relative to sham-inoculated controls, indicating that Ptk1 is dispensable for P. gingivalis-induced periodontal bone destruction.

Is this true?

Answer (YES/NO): NO